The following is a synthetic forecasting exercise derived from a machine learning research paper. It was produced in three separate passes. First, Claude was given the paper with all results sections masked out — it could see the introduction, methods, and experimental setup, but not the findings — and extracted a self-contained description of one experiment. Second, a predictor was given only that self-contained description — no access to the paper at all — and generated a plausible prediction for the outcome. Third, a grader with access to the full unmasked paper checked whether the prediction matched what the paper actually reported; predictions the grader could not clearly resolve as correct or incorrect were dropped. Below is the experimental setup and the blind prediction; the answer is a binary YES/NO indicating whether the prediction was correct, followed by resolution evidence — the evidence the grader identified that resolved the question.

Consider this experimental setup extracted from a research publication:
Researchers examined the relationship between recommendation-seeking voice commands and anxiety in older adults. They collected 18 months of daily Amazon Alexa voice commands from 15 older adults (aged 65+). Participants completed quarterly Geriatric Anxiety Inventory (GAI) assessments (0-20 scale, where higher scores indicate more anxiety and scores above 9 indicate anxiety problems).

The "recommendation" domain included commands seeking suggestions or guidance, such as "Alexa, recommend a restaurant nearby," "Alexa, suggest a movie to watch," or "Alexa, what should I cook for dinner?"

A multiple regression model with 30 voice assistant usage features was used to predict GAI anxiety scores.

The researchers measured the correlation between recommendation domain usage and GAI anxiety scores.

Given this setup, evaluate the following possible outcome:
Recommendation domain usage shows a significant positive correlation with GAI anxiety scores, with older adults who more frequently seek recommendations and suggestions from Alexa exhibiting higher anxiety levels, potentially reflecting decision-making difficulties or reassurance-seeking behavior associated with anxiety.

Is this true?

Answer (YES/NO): NO